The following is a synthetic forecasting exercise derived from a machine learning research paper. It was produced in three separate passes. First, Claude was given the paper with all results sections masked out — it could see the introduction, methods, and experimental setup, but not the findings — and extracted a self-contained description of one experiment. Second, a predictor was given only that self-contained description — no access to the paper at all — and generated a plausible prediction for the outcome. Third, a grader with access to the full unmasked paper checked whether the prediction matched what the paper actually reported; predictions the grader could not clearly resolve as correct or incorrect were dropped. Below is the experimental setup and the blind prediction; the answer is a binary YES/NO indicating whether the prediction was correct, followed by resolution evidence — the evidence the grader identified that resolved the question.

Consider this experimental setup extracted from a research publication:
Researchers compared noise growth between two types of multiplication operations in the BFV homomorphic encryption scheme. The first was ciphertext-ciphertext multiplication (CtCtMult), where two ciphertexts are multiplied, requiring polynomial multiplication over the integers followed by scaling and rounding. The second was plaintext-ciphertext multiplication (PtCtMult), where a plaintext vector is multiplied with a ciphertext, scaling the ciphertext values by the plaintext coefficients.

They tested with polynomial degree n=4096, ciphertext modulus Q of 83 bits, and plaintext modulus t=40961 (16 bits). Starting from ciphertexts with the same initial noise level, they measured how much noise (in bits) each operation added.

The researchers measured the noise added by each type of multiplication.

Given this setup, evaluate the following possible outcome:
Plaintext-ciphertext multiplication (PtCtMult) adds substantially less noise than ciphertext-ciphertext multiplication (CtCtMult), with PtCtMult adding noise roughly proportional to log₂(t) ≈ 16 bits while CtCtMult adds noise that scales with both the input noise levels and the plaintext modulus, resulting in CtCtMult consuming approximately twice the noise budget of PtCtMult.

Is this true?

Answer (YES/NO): NO